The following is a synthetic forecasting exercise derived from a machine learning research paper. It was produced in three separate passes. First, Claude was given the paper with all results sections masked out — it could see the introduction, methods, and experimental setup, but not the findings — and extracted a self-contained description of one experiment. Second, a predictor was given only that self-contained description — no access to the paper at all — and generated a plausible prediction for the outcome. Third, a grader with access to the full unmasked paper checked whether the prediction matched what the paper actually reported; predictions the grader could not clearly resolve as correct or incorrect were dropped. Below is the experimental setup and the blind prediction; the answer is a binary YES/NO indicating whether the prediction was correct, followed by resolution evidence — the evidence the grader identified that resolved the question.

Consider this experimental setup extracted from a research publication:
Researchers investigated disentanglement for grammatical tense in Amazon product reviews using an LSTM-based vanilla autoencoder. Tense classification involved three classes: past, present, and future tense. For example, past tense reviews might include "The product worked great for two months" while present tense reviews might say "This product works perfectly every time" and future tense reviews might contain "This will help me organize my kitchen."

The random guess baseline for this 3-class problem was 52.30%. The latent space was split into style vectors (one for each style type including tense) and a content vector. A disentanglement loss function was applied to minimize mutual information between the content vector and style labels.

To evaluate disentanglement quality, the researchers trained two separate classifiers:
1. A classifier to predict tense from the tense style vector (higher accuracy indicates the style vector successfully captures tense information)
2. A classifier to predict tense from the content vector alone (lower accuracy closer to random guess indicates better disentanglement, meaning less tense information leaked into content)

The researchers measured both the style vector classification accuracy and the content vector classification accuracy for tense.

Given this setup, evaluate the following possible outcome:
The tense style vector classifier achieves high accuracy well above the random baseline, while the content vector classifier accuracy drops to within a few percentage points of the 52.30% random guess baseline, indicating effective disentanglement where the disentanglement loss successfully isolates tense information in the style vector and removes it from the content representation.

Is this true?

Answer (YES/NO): NO